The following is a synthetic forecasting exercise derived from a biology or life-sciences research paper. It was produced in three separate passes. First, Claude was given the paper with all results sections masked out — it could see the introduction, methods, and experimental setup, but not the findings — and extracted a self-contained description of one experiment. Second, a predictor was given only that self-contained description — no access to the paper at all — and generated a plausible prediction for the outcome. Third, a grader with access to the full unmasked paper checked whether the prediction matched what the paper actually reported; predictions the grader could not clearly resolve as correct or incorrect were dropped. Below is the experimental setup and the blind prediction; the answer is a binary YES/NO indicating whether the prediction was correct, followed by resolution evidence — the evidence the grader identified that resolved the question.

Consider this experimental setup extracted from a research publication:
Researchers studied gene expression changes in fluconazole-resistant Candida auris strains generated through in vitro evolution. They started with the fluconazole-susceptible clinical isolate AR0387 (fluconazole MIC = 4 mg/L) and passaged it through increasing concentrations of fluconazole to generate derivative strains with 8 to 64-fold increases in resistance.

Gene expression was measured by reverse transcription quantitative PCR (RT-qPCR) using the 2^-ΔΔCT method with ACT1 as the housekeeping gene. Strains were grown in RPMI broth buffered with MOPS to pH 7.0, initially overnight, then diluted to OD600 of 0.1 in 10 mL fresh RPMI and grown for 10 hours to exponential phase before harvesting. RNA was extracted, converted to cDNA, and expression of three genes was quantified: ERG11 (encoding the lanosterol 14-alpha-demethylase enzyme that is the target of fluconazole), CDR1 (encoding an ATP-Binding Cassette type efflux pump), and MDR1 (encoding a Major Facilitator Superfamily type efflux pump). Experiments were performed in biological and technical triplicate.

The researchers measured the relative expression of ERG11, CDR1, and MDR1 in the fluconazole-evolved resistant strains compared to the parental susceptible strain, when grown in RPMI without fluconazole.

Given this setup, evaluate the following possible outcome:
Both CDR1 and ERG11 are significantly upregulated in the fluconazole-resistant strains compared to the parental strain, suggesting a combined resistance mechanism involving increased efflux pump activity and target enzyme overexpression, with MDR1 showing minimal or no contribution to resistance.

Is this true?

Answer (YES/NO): NO